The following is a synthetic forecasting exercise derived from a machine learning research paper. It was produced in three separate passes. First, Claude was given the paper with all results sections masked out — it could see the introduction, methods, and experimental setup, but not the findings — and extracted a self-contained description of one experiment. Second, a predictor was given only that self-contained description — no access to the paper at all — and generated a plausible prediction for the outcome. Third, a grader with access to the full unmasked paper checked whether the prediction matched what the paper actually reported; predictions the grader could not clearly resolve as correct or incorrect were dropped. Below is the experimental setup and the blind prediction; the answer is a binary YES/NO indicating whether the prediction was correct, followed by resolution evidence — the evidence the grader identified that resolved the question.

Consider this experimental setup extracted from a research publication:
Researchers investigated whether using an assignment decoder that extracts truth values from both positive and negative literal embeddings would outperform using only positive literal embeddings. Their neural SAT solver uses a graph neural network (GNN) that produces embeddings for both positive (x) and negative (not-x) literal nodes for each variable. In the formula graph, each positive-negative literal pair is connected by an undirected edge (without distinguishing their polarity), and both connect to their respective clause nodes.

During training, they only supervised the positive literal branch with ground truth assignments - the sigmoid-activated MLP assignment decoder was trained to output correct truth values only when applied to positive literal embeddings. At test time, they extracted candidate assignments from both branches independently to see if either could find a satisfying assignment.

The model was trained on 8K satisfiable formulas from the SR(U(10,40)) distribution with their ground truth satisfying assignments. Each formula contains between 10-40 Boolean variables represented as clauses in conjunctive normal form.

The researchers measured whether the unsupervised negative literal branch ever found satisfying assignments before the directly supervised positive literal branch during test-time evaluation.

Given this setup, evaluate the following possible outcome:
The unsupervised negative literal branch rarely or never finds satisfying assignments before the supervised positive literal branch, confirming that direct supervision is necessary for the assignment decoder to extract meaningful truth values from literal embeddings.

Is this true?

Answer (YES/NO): NO